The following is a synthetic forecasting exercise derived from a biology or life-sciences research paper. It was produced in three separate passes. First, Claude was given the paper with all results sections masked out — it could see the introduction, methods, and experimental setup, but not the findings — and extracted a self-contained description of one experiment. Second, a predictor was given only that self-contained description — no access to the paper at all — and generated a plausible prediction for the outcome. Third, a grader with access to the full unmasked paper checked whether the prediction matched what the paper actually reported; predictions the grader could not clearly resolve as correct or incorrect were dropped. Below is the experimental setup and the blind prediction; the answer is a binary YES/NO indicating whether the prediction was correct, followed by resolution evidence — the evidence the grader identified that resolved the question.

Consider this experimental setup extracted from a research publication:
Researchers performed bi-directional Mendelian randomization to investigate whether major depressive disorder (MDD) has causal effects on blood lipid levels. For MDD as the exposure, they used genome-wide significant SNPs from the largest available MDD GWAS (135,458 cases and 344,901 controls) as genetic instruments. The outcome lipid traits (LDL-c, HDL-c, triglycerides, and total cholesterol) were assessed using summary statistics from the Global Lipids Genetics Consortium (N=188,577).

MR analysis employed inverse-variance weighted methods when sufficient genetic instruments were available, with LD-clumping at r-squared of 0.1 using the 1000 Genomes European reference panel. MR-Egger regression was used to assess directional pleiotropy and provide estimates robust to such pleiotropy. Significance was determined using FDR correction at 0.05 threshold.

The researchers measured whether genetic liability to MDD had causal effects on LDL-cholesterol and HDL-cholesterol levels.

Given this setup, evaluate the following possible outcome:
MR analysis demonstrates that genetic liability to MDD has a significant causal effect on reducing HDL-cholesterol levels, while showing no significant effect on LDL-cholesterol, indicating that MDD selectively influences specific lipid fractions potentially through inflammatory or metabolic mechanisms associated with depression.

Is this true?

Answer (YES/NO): NO